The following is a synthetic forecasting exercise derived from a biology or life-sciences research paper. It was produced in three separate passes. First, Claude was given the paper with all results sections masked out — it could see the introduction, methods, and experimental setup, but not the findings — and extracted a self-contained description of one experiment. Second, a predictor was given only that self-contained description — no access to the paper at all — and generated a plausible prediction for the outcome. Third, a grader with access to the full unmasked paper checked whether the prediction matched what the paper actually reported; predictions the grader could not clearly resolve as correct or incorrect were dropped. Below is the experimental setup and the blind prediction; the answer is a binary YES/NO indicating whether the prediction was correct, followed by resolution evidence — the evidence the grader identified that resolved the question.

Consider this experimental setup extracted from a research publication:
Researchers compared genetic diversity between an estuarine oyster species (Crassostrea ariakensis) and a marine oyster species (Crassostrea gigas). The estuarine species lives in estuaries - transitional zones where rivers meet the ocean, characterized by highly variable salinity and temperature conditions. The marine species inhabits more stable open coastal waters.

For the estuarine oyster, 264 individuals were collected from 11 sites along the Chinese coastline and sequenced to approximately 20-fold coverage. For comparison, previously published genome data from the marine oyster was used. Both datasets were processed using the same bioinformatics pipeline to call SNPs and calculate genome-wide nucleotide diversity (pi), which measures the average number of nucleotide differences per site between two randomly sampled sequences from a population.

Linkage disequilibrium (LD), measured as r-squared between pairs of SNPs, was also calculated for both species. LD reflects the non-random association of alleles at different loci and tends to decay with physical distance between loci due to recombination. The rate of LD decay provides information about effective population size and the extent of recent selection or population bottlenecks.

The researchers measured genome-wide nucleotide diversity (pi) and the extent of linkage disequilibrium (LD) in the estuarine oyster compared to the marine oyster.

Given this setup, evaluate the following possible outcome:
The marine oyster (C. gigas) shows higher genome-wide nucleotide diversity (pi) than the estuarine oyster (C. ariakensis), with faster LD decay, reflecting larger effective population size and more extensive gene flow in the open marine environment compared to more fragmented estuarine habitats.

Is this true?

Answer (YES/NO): YES